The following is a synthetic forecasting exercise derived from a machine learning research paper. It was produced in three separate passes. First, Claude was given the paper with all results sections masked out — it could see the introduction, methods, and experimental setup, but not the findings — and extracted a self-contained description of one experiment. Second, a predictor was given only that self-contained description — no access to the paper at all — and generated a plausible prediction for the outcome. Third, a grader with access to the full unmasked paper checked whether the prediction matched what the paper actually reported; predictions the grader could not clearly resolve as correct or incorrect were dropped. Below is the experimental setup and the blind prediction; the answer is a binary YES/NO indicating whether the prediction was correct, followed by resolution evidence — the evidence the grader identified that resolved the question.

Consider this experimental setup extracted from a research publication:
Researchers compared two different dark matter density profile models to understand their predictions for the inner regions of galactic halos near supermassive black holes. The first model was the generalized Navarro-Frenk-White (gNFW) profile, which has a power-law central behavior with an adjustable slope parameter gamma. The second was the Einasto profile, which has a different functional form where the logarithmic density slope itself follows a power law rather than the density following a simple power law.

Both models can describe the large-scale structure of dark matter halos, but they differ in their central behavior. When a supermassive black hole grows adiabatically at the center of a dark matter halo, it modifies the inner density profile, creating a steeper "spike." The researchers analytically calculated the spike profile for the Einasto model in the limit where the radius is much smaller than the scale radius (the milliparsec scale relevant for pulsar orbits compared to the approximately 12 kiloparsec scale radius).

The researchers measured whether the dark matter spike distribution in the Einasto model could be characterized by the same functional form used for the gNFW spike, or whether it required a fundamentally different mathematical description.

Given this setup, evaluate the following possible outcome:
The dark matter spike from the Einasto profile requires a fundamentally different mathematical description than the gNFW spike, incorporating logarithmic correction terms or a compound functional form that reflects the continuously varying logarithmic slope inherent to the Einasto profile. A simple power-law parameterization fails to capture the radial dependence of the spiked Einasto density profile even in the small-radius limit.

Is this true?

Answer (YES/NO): NO